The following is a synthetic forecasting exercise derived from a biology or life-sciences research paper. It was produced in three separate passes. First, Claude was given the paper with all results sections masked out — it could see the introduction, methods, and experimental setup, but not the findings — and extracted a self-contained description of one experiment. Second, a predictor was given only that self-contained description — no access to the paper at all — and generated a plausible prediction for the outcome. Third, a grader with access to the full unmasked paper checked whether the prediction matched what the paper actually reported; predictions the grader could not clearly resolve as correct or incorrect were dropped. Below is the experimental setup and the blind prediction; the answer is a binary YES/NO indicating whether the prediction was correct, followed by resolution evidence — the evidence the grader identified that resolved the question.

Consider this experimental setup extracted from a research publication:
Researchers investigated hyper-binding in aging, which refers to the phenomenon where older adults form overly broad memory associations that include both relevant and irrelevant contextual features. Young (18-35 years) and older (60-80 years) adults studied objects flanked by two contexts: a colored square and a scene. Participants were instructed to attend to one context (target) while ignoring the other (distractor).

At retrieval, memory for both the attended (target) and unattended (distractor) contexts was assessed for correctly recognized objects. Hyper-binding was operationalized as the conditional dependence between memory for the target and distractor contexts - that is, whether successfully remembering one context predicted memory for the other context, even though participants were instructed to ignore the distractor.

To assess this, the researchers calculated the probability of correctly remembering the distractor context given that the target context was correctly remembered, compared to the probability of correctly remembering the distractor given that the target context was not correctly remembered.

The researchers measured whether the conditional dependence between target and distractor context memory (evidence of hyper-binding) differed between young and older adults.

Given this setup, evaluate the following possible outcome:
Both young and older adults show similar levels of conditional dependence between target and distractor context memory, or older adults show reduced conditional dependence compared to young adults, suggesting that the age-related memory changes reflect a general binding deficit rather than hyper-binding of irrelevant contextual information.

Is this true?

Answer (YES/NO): NO